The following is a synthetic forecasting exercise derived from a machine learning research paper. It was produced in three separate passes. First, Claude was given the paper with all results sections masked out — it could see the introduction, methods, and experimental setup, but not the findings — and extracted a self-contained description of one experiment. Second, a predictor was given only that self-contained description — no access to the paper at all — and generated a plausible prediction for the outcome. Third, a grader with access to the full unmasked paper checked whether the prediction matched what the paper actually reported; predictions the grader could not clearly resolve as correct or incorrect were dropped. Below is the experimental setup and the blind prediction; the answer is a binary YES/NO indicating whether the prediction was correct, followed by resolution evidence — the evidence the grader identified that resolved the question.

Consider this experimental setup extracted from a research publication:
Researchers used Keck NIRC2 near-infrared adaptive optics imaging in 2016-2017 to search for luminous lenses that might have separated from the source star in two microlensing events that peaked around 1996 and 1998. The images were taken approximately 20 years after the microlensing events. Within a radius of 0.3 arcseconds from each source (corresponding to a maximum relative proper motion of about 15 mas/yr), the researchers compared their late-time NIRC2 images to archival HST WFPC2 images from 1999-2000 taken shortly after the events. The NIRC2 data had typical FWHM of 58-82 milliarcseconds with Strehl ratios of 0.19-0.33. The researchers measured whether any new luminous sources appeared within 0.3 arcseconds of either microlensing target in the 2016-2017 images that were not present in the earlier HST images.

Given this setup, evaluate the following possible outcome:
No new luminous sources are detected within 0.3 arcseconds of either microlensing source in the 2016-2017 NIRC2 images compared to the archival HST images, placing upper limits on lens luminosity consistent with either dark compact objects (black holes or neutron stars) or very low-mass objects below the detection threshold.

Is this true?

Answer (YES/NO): YES